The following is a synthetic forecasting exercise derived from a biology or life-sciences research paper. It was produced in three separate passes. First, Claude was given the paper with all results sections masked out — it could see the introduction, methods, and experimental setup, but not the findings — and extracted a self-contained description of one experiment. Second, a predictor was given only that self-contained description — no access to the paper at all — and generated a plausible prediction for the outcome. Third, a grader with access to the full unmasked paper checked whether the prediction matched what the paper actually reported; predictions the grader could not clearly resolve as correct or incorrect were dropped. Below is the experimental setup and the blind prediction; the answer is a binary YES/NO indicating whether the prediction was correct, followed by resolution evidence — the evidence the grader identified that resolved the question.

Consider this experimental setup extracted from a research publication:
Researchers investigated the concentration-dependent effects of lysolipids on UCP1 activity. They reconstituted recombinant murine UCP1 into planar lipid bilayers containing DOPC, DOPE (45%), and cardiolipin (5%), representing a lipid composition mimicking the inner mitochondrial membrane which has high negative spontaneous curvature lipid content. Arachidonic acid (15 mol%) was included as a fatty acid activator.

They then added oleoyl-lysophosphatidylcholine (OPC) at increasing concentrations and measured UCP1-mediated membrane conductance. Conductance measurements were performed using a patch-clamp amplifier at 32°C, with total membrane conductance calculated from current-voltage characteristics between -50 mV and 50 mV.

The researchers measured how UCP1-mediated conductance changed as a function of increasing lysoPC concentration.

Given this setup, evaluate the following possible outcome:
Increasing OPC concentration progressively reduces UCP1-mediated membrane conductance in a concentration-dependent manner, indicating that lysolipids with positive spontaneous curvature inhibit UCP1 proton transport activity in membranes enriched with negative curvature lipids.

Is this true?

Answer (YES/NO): NO